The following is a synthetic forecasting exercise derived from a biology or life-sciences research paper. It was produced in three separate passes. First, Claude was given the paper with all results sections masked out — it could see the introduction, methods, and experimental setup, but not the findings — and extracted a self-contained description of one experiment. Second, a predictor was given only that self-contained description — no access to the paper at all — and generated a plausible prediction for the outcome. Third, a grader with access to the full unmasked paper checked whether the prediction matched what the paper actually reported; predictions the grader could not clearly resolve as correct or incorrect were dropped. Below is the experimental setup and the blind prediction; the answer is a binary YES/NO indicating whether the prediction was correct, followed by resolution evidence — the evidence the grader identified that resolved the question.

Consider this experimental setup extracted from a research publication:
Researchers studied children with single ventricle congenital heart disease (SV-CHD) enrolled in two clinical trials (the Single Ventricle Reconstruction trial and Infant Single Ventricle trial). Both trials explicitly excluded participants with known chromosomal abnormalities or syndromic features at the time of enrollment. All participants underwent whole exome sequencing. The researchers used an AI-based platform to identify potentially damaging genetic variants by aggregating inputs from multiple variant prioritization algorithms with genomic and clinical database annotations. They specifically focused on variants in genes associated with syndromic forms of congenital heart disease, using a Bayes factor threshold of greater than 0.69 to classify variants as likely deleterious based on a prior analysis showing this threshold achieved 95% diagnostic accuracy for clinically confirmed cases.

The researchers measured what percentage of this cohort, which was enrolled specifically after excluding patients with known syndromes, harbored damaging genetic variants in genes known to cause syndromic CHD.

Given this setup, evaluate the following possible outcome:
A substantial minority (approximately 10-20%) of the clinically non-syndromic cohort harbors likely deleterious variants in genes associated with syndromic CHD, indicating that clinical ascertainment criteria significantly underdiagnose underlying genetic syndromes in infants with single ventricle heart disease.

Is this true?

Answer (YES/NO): YES